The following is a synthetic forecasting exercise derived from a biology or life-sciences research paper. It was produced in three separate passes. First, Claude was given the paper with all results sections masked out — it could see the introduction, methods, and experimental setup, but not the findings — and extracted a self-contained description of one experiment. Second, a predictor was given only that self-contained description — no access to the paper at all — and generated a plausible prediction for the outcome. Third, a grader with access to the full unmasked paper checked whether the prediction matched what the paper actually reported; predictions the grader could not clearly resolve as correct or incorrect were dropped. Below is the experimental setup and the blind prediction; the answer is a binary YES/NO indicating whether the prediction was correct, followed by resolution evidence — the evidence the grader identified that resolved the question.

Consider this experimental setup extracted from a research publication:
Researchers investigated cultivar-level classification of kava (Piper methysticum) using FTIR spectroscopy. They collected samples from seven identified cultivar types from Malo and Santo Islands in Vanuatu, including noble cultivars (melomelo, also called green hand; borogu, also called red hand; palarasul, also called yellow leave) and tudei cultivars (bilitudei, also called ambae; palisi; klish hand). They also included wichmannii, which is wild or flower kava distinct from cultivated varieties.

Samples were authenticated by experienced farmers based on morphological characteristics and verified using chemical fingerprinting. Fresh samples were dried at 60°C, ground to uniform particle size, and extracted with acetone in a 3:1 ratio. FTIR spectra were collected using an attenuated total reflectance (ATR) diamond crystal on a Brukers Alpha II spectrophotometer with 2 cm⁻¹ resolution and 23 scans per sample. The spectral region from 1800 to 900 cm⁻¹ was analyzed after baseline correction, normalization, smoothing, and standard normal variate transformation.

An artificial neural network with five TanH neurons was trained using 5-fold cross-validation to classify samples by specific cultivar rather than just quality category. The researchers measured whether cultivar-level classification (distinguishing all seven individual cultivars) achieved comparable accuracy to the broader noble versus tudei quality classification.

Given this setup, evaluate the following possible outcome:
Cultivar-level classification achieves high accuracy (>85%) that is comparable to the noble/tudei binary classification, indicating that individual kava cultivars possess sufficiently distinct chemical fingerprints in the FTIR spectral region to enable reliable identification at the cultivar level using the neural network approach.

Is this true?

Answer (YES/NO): NO